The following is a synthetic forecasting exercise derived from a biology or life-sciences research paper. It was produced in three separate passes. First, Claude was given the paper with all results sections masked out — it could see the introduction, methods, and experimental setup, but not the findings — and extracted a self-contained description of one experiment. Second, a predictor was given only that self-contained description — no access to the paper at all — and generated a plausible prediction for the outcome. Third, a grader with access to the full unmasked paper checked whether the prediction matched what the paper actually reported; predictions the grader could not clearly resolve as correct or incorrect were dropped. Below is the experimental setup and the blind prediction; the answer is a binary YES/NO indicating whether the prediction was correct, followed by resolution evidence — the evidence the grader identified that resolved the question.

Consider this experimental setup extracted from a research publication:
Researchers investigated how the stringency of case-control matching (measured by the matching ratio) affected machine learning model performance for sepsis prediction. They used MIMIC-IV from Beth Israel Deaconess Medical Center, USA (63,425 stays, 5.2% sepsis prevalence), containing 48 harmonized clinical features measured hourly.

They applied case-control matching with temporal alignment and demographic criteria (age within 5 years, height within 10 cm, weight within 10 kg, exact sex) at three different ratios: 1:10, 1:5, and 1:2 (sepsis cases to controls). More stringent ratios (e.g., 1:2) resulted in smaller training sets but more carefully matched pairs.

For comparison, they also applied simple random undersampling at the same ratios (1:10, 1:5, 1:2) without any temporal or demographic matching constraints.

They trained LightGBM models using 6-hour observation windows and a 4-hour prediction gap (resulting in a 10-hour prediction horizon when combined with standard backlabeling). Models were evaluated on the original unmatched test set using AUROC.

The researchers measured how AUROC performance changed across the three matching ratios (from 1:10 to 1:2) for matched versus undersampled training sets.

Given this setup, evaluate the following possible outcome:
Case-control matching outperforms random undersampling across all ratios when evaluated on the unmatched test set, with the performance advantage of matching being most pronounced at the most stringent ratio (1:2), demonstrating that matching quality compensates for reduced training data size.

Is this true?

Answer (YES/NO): NO